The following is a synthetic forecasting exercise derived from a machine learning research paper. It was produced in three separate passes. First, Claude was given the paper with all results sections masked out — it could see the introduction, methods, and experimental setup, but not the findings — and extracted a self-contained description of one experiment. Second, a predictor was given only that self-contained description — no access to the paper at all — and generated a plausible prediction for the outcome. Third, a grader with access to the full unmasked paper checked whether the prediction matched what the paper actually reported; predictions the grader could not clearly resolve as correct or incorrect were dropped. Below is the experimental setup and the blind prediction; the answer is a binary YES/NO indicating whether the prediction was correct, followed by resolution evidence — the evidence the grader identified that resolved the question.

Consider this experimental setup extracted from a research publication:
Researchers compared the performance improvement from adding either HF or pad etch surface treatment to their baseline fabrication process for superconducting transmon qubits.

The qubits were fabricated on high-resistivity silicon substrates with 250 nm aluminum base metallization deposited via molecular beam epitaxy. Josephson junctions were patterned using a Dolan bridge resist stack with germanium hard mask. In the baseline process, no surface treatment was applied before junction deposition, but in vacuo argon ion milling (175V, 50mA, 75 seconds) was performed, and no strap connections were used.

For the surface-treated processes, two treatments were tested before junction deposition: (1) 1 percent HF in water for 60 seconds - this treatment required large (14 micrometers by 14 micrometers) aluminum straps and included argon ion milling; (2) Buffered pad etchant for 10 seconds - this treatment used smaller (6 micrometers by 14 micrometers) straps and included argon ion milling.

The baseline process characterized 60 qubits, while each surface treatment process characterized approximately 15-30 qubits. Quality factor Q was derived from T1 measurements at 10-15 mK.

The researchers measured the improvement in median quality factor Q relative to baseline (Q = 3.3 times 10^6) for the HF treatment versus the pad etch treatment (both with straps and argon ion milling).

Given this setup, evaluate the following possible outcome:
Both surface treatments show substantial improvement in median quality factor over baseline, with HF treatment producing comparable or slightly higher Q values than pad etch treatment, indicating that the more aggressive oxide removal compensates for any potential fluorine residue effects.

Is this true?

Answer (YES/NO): NO